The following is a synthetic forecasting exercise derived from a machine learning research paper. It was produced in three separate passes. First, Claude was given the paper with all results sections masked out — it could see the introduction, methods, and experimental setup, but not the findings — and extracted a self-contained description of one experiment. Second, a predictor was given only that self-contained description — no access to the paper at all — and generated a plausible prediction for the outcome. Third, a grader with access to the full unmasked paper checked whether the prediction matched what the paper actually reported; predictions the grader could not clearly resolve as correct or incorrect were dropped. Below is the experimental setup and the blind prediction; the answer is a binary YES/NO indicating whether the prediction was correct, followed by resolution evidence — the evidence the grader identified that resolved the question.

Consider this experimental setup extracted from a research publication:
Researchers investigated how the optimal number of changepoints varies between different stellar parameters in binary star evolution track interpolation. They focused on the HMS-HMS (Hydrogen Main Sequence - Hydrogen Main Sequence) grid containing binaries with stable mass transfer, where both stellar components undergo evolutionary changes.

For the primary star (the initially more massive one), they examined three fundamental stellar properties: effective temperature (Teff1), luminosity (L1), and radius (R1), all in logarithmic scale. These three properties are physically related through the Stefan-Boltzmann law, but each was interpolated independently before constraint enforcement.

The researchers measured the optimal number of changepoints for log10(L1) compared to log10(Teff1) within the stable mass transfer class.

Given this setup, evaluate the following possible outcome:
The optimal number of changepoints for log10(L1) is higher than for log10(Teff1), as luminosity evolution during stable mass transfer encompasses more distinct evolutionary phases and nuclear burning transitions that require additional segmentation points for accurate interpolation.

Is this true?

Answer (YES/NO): YES